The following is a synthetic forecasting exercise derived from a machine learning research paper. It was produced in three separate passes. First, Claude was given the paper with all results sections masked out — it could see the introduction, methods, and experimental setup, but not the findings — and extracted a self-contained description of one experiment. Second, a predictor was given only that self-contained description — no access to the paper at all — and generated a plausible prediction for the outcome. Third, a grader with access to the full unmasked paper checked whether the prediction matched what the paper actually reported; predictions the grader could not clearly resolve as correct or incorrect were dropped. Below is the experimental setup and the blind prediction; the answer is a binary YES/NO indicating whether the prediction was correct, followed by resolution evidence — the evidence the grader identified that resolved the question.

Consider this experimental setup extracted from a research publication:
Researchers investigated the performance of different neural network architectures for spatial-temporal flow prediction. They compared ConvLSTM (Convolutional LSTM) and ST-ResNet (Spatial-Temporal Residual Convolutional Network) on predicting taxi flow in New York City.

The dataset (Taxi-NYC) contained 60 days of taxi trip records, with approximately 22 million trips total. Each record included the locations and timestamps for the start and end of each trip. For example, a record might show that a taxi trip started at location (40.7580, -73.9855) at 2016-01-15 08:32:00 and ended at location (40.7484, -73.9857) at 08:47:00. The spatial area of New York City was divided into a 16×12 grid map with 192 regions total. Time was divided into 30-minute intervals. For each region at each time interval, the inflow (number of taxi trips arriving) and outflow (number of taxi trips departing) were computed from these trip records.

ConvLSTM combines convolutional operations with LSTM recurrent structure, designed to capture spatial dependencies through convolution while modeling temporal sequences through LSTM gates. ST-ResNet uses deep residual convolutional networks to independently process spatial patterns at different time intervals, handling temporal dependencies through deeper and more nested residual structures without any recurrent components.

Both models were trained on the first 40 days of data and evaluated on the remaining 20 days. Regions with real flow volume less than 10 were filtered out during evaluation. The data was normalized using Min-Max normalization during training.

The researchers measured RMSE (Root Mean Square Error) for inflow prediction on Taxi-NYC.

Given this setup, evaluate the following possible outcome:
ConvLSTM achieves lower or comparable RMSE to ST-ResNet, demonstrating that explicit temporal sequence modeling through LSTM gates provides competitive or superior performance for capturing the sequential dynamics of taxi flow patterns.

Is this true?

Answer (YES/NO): NO